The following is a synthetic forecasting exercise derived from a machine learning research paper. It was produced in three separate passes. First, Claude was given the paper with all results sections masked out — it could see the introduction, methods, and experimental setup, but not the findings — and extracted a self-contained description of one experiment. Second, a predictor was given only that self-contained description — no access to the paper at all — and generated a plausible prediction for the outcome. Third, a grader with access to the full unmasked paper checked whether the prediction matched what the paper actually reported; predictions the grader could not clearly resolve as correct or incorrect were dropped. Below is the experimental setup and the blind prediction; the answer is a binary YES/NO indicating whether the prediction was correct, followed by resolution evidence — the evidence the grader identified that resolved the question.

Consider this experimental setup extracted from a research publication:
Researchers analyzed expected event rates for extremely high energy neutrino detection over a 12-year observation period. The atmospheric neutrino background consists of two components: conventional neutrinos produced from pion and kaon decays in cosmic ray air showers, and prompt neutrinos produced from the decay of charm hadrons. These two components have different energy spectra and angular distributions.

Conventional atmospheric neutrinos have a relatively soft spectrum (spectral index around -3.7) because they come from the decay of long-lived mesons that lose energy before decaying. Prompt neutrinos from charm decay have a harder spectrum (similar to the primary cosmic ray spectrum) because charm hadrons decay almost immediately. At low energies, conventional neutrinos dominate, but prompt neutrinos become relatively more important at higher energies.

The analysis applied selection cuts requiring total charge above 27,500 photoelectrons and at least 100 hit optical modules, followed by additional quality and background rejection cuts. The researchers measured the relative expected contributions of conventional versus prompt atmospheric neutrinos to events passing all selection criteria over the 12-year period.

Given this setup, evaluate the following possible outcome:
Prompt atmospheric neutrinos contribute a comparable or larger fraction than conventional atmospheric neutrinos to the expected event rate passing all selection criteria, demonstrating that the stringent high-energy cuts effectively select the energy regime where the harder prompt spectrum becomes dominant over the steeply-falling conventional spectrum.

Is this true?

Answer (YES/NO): NO